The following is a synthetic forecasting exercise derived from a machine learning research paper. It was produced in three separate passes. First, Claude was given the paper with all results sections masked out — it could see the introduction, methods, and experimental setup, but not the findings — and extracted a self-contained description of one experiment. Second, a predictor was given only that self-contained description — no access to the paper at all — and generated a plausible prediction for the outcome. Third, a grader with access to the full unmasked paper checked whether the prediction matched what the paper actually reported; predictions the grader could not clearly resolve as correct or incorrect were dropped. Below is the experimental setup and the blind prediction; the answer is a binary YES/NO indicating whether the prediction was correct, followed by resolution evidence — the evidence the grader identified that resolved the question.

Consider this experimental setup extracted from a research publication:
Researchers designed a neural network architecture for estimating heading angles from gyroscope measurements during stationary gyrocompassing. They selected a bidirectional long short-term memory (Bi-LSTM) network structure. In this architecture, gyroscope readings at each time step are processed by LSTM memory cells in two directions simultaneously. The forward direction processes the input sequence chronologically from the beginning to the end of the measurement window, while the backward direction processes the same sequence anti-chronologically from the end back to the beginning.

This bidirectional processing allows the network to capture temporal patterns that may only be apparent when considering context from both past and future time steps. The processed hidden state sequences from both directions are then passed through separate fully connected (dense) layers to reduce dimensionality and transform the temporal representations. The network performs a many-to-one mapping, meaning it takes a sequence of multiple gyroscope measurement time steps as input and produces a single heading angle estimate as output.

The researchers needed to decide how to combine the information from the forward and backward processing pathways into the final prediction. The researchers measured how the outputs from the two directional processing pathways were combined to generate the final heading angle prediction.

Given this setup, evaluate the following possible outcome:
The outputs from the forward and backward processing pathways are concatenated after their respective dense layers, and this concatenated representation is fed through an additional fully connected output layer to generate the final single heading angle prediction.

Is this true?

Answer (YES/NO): NO